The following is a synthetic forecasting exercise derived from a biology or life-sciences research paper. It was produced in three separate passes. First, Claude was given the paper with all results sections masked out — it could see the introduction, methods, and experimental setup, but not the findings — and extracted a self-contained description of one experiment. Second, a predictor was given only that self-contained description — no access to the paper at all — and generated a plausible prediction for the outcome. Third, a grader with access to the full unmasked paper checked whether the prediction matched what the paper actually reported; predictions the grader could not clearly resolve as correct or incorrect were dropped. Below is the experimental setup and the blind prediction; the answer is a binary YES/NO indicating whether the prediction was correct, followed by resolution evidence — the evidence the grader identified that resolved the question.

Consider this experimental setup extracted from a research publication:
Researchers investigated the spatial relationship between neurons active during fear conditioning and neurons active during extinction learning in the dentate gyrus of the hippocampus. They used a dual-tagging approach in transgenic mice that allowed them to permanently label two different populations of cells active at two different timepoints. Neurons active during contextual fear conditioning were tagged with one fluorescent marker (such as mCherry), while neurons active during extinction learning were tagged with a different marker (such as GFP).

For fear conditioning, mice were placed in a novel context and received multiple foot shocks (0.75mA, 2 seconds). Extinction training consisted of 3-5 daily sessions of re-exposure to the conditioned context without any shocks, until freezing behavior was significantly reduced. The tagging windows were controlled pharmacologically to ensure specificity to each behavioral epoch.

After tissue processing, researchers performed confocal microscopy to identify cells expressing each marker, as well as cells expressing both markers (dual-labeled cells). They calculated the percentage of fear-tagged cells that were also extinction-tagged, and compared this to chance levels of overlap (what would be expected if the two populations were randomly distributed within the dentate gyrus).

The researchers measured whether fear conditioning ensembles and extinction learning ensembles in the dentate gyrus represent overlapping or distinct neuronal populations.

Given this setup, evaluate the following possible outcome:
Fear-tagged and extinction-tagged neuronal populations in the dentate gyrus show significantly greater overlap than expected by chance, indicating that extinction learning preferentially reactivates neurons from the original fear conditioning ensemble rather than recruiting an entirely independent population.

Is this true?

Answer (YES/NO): NO